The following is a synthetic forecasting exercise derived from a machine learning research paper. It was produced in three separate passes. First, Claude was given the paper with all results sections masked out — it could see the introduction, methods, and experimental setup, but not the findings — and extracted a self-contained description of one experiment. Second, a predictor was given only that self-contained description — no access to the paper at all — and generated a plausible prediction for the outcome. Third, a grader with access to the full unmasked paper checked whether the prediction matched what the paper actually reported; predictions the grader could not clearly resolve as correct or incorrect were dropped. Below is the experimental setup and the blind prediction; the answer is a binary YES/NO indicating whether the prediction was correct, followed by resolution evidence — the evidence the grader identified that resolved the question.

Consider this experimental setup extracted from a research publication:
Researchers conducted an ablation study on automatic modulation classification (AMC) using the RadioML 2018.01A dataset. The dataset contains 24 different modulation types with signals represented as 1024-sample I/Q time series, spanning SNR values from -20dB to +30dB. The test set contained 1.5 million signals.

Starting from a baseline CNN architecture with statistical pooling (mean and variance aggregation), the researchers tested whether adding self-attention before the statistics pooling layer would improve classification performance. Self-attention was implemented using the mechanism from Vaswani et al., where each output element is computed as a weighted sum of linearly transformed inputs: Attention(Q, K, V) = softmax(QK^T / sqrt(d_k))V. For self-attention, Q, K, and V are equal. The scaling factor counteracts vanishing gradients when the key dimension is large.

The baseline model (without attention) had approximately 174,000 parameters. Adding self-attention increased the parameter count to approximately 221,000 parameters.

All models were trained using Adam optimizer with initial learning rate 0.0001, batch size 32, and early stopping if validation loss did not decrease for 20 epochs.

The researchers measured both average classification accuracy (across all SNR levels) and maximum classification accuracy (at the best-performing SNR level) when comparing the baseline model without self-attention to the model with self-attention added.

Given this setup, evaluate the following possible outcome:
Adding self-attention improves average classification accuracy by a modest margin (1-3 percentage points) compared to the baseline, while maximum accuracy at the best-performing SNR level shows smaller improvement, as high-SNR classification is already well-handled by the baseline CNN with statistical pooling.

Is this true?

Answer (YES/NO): NO